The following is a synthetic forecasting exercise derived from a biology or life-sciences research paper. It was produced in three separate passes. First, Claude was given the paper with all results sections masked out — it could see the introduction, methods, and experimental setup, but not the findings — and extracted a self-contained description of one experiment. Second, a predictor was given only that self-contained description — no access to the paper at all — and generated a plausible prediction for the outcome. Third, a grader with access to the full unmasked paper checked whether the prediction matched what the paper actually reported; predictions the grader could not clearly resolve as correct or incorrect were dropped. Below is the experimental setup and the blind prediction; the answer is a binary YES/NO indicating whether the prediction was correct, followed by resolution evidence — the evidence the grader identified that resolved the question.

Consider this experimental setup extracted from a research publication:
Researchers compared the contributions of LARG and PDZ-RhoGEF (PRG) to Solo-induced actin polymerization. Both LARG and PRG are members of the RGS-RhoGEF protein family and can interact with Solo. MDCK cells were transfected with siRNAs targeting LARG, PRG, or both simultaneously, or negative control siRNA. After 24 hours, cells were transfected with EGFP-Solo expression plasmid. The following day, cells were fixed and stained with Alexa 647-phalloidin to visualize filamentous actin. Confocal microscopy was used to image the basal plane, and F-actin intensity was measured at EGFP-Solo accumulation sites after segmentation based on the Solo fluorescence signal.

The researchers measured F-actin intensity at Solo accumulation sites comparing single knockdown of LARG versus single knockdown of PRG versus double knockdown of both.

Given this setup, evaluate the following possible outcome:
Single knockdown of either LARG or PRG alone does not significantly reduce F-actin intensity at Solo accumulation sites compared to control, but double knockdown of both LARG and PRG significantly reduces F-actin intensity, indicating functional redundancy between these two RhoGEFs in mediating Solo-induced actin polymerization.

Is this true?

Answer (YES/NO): NO